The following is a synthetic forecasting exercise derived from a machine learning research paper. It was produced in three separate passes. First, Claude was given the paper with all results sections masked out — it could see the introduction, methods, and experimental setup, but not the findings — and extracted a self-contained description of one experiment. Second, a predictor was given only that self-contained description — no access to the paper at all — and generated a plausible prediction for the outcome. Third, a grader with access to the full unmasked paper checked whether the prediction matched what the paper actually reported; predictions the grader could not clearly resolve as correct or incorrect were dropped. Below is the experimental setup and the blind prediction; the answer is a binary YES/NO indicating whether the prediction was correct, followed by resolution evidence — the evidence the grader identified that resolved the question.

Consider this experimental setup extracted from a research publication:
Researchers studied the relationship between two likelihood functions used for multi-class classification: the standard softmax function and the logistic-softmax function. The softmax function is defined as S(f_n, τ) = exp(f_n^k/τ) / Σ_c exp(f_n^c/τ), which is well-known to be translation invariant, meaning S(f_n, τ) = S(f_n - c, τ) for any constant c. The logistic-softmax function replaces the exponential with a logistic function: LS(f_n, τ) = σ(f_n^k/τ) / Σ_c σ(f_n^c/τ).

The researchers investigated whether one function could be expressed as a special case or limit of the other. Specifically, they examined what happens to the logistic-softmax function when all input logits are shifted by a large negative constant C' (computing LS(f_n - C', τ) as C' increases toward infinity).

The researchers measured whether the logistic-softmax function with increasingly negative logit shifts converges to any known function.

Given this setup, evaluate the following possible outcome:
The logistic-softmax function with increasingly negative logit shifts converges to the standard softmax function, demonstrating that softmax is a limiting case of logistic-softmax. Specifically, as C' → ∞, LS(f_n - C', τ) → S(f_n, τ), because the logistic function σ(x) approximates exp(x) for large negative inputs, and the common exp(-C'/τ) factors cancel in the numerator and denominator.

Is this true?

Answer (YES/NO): YES